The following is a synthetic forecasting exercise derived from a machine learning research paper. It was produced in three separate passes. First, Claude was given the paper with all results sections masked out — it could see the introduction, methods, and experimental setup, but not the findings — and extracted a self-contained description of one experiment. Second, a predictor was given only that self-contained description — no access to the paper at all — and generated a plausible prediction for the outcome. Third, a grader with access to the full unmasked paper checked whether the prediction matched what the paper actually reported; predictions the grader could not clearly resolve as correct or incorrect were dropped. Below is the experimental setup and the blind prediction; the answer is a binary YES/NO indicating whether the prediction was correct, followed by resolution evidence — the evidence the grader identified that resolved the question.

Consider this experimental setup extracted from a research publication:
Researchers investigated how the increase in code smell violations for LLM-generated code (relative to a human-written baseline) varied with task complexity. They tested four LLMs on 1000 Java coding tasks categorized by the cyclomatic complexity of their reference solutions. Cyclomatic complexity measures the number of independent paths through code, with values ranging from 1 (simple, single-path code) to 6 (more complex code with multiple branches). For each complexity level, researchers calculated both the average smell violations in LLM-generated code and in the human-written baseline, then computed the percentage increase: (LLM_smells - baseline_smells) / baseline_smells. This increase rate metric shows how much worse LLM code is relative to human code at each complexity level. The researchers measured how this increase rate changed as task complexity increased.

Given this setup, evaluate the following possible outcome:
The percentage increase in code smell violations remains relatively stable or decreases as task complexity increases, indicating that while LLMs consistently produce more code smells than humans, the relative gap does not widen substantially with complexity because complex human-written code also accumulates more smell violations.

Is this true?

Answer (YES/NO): YES